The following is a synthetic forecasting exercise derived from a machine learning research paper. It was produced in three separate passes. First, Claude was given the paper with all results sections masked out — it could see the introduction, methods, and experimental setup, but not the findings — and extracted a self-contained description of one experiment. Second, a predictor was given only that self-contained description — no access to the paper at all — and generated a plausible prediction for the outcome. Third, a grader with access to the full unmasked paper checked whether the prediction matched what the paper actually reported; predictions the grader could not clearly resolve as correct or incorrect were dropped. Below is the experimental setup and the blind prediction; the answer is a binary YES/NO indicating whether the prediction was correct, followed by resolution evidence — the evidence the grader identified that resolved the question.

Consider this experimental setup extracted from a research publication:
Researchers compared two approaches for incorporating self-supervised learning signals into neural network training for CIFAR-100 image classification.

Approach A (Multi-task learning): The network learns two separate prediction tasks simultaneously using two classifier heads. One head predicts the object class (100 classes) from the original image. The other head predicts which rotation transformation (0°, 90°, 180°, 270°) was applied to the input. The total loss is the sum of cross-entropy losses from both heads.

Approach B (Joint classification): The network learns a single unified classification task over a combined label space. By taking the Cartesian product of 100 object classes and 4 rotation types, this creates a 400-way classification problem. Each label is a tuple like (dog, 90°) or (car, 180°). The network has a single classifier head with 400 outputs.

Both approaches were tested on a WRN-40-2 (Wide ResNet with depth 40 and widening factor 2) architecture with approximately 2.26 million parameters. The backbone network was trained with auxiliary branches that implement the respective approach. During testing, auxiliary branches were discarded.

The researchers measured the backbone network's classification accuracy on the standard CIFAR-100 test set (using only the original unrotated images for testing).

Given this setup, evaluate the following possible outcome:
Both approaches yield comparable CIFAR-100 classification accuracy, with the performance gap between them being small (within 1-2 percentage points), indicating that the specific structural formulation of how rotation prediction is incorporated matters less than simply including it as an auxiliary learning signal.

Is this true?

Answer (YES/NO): NO